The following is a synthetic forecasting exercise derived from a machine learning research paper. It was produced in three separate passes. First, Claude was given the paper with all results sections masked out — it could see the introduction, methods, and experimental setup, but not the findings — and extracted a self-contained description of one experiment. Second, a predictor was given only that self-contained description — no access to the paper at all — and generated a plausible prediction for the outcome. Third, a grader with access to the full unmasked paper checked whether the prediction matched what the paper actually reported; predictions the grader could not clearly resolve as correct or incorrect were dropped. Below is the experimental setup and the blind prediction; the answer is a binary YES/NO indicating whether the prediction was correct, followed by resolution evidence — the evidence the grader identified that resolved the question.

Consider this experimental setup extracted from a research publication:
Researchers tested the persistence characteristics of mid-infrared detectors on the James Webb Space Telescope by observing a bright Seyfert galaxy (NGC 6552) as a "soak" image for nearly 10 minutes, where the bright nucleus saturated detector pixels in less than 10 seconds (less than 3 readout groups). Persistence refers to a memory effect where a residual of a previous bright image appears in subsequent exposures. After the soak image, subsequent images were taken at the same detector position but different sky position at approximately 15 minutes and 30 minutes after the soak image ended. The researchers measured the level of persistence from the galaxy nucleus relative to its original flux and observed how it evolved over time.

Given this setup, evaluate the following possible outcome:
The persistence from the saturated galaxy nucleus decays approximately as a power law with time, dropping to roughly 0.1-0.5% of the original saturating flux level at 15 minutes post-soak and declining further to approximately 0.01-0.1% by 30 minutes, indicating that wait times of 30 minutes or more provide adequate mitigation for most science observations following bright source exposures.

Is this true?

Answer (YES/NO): NO